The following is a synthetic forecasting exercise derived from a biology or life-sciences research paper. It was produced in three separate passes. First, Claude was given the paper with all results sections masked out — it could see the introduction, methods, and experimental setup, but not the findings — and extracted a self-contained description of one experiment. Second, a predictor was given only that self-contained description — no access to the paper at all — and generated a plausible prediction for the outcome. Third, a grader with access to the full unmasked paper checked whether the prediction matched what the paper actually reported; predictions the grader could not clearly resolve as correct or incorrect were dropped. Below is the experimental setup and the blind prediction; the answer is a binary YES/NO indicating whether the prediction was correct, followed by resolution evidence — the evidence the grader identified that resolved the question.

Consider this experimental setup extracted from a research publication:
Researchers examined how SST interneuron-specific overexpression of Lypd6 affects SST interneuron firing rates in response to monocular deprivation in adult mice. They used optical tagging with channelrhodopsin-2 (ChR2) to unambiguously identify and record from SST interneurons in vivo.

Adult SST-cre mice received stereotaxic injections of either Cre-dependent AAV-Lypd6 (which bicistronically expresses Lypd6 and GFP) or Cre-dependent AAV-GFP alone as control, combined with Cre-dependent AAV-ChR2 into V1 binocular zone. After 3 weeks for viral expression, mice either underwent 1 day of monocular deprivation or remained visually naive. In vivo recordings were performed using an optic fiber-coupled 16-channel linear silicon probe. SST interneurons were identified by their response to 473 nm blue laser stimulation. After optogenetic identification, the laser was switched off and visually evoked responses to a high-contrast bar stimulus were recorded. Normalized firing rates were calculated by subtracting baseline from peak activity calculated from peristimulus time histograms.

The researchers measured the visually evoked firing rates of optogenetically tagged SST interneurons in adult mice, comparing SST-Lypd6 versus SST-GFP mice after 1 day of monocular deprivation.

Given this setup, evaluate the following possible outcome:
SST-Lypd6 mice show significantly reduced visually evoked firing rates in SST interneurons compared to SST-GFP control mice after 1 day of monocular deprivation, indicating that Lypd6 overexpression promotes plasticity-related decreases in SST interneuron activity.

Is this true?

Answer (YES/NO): NO